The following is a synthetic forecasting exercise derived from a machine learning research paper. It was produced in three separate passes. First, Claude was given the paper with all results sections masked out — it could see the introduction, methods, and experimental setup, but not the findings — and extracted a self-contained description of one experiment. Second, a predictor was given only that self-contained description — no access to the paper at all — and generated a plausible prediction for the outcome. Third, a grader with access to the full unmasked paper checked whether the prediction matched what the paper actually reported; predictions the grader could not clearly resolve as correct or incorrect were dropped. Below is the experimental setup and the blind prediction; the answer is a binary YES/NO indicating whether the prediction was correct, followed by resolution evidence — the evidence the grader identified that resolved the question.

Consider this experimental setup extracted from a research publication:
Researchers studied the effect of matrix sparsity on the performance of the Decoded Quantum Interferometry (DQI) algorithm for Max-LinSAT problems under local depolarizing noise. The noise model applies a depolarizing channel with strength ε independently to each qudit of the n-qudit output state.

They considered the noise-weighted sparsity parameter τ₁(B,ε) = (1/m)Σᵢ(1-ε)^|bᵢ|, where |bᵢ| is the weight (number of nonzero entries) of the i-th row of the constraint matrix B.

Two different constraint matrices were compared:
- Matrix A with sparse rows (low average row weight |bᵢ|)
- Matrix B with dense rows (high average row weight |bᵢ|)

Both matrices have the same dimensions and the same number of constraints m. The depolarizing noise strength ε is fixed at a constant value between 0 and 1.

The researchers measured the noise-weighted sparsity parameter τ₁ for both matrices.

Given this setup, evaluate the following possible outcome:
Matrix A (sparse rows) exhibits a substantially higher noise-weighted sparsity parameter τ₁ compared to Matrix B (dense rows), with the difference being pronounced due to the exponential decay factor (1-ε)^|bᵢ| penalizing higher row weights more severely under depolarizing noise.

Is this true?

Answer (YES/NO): YES